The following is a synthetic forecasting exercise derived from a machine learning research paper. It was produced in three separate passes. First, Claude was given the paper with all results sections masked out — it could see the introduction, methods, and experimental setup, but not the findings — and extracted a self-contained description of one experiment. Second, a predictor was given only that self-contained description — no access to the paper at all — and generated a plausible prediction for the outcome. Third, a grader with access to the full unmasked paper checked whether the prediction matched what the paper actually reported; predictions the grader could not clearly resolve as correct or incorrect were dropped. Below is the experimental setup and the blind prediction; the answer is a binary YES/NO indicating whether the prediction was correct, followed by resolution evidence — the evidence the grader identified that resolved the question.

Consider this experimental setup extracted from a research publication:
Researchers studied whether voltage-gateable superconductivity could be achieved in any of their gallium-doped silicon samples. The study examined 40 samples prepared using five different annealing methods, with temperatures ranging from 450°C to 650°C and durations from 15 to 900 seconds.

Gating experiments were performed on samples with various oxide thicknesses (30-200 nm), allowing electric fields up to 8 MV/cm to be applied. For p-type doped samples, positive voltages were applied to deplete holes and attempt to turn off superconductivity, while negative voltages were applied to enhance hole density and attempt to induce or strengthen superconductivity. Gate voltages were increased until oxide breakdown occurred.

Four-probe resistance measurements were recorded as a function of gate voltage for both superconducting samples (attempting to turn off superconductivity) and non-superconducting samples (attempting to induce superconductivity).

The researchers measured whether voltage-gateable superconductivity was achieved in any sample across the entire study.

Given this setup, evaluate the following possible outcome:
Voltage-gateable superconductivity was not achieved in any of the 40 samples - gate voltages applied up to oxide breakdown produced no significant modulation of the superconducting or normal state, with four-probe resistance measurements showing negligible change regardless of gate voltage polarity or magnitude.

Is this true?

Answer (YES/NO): YES